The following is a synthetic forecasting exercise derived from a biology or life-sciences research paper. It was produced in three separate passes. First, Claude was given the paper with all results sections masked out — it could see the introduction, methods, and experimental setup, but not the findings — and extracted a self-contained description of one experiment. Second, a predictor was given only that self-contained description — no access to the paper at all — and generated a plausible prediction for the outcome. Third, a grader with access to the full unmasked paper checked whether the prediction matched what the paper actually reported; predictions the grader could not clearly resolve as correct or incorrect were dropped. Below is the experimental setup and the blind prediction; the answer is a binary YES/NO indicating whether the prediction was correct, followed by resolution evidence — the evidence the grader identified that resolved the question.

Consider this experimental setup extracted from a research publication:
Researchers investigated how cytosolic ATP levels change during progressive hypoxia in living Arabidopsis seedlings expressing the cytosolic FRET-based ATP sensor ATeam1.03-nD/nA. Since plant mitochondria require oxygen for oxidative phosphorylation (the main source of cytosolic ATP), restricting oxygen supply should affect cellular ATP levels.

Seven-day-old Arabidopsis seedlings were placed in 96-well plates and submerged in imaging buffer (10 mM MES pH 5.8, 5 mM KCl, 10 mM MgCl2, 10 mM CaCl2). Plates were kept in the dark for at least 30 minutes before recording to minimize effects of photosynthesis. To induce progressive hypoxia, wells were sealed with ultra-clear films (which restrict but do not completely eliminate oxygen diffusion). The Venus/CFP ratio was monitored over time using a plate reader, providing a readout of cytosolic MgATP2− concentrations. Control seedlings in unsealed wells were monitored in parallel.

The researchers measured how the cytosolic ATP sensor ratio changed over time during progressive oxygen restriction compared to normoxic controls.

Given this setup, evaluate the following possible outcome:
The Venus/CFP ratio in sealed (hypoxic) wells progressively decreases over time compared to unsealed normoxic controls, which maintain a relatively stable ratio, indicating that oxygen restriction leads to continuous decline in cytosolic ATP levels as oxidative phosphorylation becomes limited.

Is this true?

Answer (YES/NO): YES